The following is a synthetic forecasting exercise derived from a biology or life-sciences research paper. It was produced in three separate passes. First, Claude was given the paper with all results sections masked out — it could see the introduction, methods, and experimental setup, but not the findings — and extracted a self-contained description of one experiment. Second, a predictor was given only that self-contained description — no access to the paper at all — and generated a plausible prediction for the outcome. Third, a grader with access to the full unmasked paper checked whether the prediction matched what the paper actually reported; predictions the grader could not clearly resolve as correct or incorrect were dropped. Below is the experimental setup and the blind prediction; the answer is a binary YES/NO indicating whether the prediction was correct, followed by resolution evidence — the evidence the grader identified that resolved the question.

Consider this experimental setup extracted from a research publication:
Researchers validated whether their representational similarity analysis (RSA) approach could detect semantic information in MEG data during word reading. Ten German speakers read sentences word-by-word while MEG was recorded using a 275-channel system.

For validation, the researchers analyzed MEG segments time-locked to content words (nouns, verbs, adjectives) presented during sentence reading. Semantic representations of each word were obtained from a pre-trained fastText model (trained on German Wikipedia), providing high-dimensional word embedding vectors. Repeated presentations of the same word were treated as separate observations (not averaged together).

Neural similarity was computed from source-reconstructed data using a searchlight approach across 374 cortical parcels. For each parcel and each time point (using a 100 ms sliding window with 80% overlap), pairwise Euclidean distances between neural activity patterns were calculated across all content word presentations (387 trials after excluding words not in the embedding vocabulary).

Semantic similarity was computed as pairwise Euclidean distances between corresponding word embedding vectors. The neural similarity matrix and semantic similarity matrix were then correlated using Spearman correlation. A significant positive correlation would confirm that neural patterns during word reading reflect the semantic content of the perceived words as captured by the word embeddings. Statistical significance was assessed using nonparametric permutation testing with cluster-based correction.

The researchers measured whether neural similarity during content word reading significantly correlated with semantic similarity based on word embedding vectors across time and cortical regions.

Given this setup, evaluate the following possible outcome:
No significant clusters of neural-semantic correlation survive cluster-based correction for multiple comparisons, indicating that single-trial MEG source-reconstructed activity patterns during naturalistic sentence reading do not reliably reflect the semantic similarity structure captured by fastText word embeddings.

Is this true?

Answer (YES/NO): NO